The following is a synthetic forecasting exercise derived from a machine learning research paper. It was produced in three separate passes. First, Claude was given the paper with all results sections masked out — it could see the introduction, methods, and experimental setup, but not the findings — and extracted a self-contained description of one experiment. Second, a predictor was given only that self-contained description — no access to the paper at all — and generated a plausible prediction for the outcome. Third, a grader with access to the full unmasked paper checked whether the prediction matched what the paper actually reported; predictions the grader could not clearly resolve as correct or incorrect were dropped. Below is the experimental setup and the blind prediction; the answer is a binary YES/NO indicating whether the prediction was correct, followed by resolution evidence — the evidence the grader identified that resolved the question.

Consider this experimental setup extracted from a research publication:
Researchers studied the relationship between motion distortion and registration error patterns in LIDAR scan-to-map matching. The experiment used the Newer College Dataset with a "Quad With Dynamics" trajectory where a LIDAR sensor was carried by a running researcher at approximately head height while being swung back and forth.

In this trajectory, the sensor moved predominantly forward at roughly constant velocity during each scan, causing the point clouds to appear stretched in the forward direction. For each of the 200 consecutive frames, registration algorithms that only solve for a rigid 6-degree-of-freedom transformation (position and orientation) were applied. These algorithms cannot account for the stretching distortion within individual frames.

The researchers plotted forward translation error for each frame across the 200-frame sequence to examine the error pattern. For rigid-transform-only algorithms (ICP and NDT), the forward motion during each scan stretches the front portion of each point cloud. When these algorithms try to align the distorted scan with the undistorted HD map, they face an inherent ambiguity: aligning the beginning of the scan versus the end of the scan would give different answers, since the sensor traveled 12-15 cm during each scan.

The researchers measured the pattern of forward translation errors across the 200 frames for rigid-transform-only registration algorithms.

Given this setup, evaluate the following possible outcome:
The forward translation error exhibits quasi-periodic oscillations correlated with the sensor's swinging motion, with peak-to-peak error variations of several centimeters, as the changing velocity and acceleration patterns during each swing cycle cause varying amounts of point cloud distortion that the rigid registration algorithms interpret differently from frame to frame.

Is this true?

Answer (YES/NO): NO